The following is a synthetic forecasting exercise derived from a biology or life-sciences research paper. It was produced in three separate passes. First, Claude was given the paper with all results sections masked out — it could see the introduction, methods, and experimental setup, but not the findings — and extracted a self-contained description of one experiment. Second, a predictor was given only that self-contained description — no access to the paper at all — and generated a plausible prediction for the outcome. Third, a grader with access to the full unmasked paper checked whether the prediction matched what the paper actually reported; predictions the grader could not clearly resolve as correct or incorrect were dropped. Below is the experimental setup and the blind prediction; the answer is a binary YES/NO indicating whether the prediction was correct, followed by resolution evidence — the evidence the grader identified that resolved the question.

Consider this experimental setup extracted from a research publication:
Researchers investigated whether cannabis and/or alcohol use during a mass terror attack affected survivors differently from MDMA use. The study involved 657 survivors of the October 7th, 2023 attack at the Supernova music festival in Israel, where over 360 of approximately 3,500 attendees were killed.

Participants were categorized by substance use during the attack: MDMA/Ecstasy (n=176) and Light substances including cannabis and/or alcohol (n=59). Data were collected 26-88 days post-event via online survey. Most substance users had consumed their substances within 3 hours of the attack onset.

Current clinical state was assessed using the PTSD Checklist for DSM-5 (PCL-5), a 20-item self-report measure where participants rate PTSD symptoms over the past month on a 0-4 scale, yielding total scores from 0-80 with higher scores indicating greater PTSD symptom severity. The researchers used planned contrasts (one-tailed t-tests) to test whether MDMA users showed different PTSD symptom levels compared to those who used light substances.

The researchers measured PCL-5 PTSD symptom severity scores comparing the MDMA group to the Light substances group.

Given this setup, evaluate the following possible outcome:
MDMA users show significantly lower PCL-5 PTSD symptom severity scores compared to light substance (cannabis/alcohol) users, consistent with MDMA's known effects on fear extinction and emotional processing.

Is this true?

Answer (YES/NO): YES